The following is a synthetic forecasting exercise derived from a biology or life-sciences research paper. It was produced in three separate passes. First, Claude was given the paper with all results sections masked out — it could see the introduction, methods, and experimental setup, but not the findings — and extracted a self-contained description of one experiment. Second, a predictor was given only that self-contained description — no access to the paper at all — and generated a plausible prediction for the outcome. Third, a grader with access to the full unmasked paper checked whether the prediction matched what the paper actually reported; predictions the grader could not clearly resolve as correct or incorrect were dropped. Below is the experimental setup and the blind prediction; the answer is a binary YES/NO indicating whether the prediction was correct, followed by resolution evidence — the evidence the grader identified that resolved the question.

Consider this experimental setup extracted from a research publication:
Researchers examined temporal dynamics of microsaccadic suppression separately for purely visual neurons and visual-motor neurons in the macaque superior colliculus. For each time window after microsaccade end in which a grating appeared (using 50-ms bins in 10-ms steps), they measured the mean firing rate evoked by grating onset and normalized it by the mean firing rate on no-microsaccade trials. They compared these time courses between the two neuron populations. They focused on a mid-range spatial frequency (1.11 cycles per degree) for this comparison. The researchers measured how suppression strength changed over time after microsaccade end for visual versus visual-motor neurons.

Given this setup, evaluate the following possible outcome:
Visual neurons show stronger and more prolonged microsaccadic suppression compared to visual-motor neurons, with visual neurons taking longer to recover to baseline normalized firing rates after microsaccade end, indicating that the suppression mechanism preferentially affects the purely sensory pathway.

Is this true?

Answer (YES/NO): NO